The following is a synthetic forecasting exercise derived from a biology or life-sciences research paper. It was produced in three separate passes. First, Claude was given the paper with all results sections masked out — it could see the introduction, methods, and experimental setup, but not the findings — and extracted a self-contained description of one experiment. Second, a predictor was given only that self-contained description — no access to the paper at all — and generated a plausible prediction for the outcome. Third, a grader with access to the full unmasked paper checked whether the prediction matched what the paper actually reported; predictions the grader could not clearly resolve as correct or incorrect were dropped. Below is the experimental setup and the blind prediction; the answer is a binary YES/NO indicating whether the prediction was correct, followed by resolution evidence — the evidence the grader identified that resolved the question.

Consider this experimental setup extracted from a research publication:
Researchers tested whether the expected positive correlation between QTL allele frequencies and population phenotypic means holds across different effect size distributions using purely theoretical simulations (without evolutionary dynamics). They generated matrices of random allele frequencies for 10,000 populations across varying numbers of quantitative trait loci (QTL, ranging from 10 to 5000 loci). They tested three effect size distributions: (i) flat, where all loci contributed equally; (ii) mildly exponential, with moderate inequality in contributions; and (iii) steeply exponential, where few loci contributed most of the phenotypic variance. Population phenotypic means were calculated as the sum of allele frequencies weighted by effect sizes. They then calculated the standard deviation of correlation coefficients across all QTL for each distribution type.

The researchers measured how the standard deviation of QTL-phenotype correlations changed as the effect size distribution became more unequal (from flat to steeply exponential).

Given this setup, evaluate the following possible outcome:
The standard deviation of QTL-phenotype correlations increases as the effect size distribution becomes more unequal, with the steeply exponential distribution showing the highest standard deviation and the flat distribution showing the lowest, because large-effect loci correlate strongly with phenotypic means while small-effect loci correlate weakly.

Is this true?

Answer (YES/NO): YES